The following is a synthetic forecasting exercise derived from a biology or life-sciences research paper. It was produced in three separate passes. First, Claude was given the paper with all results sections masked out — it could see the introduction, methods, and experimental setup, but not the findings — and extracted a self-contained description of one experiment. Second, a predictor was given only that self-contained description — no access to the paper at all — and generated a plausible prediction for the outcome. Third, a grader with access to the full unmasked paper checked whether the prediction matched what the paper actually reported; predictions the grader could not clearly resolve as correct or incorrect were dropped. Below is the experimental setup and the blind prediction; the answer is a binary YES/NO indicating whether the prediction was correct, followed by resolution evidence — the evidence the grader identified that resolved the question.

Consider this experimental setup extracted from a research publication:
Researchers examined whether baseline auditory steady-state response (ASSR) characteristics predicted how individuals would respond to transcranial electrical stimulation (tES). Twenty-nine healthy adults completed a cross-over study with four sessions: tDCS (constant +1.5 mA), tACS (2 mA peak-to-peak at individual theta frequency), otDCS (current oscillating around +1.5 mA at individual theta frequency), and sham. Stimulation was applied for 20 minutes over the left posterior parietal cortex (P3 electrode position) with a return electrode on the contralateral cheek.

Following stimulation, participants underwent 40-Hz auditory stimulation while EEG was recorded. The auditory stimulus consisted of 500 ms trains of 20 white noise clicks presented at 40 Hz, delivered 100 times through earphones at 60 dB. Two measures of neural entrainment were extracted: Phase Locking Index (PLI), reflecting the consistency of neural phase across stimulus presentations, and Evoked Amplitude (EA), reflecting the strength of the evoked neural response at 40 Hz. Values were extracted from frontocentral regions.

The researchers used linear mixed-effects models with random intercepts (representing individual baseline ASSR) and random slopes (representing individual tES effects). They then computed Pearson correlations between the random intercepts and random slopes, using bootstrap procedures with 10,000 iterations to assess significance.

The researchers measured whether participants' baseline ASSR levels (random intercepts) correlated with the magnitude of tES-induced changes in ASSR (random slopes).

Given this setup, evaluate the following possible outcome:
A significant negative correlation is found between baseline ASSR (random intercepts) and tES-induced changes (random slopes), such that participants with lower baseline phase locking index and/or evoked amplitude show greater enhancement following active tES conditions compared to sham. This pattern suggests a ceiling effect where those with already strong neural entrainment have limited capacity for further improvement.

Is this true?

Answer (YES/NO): YES